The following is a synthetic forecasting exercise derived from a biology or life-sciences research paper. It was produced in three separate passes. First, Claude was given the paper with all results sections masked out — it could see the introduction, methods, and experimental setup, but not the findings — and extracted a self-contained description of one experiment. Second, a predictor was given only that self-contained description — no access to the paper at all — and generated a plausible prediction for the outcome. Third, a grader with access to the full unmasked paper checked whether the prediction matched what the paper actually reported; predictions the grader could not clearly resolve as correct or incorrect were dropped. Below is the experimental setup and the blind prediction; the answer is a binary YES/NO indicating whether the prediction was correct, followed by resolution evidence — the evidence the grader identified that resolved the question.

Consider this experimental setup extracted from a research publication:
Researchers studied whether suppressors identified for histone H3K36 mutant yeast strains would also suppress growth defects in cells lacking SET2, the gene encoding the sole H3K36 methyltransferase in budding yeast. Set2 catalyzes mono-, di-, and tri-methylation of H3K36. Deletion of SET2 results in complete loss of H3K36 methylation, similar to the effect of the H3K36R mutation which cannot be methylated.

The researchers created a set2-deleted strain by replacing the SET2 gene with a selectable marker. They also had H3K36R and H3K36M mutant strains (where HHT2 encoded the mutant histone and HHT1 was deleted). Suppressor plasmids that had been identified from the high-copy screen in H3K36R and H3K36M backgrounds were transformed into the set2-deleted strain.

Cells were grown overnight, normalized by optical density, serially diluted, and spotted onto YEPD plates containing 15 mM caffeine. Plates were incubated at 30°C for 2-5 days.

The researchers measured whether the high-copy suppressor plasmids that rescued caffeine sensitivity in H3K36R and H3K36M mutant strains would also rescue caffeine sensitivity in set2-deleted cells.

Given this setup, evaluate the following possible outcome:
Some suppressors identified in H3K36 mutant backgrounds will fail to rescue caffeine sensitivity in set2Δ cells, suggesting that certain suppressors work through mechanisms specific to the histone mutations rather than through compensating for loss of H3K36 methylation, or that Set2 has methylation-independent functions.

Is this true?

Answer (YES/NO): YES